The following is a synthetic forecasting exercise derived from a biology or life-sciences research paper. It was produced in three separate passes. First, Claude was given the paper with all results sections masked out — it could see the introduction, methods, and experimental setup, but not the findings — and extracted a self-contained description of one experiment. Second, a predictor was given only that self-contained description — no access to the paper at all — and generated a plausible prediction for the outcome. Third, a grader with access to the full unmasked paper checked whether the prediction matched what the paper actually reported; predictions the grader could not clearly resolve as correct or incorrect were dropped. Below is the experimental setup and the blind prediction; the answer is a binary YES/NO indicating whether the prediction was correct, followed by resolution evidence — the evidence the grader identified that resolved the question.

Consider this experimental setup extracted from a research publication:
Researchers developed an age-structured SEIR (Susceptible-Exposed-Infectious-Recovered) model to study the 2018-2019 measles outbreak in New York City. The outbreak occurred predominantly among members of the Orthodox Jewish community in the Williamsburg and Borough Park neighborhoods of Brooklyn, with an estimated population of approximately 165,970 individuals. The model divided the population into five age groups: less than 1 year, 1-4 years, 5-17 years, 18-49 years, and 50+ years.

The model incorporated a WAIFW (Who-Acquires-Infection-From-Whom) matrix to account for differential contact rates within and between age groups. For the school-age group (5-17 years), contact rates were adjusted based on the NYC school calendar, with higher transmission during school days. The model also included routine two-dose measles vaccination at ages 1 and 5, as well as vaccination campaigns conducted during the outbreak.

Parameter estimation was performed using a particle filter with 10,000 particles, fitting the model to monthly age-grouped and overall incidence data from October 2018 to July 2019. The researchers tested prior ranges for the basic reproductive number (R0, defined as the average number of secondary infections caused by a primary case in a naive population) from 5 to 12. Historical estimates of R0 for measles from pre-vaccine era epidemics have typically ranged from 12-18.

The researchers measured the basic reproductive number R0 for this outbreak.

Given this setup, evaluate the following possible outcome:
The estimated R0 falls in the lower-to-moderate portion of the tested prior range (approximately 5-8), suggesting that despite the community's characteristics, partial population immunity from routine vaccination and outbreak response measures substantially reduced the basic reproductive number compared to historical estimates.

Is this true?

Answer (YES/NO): YES